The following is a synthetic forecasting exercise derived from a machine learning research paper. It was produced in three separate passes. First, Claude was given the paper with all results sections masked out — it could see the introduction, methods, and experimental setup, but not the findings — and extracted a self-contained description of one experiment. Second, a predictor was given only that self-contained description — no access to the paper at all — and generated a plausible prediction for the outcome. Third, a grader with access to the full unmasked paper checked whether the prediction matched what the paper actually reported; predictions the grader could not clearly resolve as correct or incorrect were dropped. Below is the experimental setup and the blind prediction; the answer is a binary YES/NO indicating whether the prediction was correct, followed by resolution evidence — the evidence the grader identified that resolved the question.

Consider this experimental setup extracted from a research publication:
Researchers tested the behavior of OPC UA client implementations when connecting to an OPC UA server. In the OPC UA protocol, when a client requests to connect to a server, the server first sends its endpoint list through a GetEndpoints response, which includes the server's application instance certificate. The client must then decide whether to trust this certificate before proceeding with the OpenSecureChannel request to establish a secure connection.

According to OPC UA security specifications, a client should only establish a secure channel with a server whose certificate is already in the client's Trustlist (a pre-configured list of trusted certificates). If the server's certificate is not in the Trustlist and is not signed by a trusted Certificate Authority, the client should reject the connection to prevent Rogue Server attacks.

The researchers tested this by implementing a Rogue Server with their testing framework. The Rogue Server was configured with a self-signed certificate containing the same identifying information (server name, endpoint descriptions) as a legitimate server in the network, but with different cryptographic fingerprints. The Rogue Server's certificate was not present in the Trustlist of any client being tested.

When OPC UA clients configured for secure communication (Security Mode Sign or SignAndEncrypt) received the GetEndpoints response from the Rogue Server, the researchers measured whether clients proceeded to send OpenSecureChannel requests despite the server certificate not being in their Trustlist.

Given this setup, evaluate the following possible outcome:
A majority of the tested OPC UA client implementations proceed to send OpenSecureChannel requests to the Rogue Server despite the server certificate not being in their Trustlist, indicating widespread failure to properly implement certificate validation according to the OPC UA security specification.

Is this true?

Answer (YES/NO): YES